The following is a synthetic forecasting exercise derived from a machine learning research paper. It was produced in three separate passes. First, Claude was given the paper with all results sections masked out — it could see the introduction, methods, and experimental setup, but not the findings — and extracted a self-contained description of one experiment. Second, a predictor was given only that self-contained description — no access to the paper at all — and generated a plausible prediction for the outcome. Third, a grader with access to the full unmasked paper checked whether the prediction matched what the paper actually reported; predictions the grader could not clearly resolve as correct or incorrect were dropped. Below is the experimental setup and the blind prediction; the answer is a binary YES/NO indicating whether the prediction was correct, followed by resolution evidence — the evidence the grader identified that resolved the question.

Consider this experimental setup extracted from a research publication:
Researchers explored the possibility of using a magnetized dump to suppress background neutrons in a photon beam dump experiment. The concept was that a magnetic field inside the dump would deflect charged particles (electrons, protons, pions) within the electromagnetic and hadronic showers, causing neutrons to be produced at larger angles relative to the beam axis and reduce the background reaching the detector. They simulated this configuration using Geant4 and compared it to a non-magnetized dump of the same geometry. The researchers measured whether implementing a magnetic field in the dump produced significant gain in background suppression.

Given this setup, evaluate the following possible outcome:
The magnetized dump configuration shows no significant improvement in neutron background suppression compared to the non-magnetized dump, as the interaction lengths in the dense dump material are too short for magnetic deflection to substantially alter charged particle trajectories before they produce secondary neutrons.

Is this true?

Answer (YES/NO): YES